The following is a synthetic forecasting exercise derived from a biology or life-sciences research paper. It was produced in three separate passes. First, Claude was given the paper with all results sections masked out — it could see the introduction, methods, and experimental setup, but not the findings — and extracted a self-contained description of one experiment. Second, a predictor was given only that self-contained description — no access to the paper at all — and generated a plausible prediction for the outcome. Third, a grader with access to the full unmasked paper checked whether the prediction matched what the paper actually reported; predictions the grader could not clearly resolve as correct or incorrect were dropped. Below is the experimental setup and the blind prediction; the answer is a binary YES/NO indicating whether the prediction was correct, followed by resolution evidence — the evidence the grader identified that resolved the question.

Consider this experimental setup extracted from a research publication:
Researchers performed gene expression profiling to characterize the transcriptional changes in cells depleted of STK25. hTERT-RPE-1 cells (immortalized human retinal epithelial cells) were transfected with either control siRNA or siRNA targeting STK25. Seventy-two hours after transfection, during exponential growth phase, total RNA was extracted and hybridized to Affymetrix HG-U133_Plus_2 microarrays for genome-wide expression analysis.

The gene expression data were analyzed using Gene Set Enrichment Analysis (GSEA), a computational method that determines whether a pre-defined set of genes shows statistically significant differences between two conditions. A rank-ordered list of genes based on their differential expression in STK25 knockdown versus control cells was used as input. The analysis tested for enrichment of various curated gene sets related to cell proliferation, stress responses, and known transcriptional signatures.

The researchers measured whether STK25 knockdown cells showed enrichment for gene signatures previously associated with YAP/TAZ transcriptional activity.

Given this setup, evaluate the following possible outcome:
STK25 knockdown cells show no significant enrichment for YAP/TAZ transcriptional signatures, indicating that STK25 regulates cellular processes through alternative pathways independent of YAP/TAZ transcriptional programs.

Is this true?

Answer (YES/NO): NO